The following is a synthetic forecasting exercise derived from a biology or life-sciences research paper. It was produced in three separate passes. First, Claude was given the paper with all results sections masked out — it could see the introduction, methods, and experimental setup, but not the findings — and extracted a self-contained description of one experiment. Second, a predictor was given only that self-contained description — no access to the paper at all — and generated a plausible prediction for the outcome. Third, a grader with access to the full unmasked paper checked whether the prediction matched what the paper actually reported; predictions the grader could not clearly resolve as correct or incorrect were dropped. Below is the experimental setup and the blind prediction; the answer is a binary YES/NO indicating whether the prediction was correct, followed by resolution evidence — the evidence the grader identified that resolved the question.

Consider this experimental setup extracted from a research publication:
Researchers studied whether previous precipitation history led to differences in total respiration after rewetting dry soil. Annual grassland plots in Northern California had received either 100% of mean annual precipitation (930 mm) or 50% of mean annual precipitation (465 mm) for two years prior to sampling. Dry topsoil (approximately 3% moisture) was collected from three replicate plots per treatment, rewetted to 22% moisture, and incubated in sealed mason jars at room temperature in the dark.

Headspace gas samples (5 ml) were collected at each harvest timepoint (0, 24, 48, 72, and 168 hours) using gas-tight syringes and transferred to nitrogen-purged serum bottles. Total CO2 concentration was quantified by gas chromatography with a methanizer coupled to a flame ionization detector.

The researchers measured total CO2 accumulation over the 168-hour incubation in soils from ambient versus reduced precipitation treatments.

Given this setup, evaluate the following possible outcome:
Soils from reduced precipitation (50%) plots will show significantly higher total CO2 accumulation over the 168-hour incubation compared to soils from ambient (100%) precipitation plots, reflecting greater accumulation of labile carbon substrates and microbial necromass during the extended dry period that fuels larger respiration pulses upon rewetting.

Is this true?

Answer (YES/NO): NO